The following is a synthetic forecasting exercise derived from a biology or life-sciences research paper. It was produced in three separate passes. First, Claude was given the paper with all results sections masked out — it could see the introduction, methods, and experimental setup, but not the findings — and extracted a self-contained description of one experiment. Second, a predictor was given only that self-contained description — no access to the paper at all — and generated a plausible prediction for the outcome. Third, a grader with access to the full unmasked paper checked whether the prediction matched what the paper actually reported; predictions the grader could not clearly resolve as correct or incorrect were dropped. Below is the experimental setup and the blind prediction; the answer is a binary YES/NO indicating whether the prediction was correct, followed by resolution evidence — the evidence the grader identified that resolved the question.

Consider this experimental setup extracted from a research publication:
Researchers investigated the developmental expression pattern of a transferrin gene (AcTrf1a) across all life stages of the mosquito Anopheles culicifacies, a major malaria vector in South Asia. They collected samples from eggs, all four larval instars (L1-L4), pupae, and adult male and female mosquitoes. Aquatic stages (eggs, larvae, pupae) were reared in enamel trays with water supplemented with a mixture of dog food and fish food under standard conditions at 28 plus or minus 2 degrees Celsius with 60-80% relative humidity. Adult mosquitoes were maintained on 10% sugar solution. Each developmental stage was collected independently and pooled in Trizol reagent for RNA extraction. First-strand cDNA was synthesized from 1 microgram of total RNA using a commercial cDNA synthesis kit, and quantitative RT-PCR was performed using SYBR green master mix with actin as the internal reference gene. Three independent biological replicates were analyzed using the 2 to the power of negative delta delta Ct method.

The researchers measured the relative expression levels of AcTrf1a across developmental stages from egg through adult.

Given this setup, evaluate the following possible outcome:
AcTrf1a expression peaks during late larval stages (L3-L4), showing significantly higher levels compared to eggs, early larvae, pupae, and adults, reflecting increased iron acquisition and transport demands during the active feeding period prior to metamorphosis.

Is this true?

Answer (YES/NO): NO